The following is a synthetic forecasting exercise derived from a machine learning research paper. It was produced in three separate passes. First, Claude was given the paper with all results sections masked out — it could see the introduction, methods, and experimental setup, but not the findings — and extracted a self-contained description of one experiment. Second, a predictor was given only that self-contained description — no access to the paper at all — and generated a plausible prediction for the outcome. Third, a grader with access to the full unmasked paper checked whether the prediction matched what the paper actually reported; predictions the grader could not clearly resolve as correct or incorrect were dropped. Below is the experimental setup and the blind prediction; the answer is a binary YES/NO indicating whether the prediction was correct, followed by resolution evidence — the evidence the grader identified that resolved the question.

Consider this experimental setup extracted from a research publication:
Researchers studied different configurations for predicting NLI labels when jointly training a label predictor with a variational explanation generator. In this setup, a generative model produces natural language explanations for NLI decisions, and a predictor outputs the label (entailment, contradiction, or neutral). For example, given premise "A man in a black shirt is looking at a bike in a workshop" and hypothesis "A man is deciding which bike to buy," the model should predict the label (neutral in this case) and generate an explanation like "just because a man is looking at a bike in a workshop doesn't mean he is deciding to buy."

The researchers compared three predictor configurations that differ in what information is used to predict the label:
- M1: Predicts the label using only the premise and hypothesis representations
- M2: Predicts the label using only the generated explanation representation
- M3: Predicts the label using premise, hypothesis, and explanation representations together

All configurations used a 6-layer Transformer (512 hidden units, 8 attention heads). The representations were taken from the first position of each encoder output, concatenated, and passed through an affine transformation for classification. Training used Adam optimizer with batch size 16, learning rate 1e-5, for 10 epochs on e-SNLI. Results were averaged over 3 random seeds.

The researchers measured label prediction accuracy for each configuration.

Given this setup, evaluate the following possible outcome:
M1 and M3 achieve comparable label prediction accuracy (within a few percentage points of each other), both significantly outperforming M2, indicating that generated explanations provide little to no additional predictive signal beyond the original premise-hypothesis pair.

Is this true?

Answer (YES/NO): NO